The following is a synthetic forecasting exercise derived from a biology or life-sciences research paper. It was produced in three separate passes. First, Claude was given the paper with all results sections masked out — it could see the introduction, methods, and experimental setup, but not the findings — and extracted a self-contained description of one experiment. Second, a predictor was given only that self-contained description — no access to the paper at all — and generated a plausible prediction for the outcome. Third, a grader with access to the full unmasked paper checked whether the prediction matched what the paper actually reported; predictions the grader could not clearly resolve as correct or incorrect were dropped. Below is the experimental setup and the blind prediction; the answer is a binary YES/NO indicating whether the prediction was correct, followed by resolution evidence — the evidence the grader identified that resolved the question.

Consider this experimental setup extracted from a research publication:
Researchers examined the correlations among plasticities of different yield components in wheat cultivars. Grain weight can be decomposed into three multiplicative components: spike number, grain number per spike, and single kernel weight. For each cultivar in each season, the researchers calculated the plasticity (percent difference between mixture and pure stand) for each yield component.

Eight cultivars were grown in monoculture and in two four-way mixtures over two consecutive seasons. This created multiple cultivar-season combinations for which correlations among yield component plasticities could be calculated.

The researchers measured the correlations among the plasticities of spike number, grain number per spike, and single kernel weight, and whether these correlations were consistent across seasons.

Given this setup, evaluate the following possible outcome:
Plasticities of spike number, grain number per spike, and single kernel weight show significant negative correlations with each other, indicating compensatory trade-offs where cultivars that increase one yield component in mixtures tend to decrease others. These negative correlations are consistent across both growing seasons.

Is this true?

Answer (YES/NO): NO